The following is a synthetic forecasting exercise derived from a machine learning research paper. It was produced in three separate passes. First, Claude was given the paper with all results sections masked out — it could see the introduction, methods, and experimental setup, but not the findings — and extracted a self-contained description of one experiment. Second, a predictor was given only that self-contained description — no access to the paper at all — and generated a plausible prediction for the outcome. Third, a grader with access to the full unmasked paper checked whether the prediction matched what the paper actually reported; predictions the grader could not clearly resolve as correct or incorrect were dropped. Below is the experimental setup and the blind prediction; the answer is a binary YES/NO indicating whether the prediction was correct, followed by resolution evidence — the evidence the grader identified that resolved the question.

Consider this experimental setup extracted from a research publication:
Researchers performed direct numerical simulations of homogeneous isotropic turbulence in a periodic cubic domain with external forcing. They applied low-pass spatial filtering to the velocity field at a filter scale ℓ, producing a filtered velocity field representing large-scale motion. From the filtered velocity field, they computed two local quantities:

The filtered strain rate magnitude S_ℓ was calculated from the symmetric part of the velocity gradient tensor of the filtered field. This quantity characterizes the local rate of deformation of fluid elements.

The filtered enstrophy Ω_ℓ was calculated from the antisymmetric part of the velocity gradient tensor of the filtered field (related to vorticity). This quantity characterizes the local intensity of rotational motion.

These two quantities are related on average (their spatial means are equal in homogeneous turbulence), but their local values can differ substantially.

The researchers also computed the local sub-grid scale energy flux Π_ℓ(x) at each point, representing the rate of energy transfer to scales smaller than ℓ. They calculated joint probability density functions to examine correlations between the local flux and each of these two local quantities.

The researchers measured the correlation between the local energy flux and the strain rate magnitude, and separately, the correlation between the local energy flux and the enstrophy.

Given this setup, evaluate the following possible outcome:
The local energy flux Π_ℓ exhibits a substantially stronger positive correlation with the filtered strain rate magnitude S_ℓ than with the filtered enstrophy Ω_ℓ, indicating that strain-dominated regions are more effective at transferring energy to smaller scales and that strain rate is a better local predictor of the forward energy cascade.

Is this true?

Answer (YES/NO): YES